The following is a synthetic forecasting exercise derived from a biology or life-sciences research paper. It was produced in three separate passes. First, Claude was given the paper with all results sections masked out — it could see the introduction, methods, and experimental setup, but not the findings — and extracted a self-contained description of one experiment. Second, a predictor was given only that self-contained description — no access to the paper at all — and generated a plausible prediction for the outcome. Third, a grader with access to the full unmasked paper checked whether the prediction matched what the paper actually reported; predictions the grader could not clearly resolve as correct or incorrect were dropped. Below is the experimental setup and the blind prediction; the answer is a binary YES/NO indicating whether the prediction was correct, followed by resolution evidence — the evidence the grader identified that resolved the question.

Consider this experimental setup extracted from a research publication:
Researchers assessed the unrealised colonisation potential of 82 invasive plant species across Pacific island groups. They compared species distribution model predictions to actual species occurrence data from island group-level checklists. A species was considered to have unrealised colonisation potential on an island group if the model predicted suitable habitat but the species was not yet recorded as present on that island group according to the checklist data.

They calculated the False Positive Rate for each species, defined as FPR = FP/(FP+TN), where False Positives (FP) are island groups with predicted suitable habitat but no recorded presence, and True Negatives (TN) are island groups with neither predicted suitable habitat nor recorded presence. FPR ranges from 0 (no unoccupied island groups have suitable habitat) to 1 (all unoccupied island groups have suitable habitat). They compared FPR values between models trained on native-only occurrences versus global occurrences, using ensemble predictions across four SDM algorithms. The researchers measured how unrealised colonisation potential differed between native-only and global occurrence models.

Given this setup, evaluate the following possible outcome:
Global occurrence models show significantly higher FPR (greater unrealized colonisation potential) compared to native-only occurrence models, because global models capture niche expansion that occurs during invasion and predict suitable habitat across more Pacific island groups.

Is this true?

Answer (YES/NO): YES